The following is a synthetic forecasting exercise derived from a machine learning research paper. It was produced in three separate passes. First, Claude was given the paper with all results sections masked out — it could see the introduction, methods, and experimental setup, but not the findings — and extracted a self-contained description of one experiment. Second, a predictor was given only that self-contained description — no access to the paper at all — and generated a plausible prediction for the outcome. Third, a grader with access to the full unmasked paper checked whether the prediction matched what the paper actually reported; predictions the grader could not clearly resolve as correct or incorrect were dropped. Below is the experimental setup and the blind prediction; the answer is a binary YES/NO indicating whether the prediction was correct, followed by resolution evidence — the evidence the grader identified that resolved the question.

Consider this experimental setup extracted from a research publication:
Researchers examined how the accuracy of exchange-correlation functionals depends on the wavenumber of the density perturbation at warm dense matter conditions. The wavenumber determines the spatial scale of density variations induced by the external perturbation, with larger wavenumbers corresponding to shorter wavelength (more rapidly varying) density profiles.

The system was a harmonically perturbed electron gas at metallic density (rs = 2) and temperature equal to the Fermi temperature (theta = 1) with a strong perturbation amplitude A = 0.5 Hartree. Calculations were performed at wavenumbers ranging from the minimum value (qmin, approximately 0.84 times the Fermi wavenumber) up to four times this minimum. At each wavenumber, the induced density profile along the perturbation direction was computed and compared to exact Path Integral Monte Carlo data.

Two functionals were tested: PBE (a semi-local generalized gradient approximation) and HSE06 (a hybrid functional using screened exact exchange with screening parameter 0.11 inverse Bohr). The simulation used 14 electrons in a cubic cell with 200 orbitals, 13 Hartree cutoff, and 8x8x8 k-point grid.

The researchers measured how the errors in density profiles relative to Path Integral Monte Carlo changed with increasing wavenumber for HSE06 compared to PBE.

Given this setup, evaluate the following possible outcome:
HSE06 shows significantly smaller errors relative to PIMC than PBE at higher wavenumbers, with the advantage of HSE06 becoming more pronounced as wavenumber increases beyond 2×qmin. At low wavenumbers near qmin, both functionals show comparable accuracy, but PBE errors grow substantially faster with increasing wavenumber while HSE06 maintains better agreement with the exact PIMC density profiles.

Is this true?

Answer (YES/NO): YES